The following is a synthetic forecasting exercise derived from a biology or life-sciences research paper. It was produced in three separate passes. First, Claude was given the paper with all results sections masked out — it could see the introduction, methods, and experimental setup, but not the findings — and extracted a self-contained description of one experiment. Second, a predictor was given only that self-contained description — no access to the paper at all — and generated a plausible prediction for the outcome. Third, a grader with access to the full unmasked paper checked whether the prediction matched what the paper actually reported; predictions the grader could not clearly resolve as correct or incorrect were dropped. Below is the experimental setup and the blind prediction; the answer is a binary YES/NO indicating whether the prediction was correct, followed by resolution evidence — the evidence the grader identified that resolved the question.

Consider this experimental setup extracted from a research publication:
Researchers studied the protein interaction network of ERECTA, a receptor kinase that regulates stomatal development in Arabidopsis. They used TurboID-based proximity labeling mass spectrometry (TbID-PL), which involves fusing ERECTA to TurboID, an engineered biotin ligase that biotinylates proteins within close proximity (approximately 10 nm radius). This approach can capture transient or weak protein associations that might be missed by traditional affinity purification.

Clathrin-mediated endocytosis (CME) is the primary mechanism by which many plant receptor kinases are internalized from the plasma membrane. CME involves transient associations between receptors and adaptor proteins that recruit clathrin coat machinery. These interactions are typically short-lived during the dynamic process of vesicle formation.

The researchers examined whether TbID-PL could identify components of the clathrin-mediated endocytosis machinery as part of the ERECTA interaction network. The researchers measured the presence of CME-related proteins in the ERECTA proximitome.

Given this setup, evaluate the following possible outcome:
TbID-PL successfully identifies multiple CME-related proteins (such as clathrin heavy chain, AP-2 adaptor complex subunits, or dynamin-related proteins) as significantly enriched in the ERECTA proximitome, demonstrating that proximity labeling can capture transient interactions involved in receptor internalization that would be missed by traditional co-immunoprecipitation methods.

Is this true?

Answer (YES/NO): YES